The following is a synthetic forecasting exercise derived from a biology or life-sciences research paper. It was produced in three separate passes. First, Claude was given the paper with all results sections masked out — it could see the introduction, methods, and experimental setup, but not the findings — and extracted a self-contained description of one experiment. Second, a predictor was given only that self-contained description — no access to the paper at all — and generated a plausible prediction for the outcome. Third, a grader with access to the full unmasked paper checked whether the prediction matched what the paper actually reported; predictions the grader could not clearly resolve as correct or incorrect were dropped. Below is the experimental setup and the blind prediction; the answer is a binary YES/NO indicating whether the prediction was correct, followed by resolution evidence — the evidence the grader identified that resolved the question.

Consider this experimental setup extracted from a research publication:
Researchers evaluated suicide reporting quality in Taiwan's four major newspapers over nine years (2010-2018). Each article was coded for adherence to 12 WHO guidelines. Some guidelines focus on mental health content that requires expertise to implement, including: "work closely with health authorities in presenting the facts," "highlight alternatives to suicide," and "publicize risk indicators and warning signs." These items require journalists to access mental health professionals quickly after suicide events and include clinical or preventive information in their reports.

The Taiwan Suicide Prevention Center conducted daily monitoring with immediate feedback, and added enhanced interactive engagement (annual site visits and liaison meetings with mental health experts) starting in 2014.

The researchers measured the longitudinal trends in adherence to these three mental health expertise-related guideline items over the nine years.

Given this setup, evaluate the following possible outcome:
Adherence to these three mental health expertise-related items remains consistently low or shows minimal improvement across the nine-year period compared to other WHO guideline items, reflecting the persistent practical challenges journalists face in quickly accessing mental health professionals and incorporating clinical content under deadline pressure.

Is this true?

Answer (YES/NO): YES